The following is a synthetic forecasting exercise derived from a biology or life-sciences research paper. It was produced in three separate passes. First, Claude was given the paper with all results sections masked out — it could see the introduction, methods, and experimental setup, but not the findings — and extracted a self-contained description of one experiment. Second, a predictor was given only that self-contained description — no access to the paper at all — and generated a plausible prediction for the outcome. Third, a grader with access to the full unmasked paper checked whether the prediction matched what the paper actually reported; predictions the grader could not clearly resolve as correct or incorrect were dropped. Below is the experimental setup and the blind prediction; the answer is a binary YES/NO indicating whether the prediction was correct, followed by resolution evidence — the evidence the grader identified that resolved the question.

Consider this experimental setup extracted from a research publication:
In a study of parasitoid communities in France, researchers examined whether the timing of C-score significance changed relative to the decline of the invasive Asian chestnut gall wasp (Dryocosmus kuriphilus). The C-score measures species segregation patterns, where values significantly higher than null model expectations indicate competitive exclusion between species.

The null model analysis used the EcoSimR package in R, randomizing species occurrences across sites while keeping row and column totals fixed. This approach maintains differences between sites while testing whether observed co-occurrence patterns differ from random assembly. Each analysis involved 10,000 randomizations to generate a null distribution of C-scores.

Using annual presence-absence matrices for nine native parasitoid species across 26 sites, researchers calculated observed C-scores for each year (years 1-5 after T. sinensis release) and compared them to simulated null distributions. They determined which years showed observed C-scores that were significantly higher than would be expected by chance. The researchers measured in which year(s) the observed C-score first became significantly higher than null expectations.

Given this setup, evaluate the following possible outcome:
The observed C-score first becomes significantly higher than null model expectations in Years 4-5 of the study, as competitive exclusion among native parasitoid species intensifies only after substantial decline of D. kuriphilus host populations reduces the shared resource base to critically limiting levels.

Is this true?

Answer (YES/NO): NO